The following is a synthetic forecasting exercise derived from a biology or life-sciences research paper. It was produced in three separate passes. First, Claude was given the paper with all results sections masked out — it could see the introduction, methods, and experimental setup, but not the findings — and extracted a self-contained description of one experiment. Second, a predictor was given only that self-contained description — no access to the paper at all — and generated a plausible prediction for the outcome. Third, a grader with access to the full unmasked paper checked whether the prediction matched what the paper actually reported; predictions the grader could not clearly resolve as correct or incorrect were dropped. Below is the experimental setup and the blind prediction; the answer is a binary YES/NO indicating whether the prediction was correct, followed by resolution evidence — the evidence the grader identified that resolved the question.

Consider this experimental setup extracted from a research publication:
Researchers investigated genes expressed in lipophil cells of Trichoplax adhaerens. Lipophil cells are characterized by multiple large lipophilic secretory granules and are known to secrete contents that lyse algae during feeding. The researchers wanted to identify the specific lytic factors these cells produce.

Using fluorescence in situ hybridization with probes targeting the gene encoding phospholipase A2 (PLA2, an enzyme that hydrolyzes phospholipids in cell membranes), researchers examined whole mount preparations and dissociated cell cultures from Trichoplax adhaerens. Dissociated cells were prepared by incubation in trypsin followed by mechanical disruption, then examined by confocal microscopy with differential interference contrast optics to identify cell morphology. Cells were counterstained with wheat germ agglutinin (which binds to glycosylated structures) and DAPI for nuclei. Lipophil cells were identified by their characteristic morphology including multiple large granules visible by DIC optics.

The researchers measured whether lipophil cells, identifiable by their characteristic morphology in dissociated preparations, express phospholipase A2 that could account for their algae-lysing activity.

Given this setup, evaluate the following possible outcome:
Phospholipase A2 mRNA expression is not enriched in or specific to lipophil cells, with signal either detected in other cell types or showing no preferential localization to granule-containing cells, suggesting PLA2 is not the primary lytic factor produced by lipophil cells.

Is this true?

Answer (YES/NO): YES